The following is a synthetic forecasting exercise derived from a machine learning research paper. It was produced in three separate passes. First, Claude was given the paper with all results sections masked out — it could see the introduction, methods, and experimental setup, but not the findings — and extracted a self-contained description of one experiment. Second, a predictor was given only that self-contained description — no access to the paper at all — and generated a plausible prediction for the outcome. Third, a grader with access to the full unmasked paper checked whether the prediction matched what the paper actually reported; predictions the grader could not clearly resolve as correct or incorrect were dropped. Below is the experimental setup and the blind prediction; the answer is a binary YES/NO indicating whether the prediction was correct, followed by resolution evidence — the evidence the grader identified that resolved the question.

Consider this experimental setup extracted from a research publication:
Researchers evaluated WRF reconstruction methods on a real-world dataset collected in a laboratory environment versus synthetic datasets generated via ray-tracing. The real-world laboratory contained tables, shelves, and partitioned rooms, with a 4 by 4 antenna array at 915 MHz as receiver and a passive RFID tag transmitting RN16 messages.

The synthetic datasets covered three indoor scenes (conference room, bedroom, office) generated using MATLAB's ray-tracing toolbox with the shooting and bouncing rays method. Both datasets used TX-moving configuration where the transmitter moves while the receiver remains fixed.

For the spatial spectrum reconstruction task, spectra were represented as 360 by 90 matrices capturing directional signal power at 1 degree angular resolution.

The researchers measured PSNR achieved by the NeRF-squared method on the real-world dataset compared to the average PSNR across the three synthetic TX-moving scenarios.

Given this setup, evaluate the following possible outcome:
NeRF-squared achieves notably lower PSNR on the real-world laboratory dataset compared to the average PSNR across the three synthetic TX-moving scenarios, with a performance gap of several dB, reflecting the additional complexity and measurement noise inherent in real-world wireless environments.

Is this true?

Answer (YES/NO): YES